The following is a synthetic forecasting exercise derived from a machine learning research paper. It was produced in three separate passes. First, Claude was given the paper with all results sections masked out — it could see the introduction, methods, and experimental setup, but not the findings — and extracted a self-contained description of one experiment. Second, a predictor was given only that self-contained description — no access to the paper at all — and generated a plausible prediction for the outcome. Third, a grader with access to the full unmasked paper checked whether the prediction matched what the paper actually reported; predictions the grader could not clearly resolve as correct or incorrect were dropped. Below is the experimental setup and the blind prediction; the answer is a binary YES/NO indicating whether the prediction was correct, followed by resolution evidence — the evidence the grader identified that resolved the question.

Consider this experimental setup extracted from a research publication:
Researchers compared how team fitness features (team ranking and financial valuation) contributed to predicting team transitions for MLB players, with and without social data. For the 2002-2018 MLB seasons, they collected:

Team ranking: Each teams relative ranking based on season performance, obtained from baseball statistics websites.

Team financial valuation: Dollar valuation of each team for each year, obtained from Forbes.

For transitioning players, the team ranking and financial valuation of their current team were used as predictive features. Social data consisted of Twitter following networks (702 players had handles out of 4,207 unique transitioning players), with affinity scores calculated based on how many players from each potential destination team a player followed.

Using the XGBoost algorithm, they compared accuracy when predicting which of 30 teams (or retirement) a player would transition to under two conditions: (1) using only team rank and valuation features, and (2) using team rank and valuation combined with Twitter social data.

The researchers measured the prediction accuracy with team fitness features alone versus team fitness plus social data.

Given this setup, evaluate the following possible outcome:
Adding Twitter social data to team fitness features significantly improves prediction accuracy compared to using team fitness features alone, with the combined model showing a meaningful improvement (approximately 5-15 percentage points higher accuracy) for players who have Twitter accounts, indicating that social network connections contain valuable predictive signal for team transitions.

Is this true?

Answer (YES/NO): YES